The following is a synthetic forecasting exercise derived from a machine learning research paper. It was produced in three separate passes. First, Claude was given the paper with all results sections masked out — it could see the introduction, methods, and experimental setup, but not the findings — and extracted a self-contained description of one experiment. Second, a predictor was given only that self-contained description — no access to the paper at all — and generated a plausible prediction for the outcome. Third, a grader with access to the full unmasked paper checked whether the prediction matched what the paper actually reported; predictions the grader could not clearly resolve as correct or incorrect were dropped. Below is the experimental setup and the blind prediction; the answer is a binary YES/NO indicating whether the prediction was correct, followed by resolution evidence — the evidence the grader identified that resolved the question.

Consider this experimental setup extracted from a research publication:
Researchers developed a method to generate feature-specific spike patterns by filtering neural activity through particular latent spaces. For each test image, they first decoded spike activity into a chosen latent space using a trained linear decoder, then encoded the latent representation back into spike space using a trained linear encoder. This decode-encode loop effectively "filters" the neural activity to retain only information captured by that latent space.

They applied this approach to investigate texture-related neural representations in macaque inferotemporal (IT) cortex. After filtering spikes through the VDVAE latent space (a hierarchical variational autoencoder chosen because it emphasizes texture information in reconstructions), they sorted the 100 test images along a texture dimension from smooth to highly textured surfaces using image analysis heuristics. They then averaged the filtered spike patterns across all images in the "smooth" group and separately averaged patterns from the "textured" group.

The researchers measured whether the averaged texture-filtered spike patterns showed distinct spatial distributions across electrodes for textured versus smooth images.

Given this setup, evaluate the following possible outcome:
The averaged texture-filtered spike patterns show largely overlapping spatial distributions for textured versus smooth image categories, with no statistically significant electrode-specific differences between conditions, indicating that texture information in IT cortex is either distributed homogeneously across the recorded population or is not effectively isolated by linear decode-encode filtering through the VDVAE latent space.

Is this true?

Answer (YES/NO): NO